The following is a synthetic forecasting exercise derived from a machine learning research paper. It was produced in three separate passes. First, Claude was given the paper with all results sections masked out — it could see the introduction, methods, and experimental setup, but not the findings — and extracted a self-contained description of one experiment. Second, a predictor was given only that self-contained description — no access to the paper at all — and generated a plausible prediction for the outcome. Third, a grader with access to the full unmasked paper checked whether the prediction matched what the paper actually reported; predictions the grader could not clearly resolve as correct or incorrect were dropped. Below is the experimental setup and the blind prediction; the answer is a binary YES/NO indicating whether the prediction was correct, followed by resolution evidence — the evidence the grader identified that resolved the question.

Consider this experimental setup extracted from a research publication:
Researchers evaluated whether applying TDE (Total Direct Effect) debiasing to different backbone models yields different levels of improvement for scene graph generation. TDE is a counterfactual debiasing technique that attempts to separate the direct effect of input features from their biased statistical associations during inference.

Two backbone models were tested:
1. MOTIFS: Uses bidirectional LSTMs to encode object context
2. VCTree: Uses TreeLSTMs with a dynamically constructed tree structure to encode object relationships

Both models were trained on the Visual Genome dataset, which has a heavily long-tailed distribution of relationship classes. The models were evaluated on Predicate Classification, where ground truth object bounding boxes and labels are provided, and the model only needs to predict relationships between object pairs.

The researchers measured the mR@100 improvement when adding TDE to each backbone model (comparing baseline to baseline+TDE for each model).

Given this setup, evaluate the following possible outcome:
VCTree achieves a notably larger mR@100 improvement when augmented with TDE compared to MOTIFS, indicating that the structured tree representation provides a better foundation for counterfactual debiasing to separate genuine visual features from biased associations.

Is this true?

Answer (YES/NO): NO